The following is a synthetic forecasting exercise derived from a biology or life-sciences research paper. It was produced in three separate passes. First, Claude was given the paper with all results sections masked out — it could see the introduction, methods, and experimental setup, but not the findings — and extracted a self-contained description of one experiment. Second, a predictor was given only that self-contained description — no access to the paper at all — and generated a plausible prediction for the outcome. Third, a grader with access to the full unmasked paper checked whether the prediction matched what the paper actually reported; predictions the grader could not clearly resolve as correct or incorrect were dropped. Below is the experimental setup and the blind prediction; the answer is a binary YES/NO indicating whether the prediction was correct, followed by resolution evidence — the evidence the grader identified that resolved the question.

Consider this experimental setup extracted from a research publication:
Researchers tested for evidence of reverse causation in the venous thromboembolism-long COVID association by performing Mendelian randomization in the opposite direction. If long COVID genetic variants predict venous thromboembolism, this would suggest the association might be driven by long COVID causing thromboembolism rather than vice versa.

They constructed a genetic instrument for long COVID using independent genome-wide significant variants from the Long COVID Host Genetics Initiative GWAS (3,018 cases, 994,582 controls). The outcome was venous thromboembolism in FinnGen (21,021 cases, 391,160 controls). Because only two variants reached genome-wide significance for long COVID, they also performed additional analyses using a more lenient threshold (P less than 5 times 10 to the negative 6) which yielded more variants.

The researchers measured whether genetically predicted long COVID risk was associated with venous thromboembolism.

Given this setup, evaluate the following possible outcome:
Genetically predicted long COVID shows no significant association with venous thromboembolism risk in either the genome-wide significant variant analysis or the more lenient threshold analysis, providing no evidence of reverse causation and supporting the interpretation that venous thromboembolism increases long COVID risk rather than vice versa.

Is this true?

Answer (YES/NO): YES